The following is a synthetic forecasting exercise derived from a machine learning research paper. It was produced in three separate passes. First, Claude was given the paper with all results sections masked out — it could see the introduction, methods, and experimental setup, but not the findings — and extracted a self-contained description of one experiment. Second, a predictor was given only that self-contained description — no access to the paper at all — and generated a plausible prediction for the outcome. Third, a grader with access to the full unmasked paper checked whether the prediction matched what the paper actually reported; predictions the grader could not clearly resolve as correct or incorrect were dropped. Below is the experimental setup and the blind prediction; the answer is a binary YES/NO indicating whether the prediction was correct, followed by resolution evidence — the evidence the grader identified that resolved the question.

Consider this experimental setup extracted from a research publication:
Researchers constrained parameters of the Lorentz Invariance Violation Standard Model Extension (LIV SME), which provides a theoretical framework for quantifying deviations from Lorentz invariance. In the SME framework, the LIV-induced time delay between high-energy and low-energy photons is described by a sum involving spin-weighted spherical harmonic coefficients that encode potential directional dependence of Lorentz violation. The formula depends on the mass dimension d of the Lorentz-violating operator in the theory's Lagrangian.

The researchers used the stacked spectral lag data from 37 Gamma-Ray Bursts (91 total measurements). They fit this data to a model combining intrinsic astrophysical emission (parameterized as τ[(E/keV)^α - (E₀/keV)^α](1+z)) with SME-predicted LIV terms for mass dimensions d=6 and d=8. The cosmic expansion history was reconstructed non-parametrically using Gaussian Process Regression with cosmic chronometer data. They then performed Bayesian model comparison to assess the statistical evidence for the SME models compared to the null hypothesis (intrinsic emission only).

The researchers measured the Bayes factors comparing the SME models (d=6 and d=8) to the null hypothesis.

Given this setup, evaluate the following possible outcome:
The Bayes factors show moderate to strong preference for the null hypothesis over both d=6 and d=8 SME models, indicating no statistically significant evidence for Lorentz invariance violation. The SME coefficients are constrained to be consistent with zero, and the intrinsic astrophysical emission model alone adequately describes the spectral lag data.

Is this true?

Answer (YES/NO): NO